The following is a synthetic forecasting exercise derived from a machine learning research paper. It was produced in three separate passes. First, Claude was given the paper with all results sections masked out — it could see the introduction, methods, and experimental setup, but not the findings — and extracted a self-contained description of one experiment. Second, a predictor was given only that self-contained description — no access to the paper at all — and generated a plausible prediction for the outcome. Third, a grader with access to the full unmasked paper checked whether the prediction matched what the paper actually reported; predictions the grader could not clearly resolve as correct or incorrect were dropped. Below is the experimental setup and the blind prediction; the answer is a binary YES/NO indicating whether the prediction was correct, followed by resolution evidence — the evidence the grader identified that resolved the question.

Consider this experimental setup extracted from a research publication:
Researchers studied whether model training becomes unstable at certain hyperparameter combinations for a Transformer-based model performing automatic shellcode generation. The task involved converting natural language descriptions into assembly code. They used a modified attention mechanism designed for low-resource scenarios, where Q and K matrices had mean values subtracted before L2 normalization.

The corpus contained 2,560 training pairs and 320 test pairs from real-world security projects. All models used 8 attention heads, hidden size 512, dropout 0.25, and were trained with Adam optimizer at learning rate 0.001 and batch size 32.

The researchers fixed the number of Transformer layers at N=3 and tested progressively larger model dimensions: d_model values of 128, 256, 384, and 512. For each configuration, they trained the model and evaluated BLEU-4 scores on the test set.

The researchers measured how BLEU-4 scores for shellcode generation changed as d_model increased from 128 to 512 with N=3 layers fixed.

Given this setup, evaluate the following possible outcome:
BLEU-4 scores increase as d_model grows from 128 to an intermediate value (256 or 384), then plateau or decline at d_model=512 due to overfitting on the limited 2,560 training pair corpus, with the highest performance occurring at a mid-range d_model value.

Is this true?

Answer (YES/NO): NO